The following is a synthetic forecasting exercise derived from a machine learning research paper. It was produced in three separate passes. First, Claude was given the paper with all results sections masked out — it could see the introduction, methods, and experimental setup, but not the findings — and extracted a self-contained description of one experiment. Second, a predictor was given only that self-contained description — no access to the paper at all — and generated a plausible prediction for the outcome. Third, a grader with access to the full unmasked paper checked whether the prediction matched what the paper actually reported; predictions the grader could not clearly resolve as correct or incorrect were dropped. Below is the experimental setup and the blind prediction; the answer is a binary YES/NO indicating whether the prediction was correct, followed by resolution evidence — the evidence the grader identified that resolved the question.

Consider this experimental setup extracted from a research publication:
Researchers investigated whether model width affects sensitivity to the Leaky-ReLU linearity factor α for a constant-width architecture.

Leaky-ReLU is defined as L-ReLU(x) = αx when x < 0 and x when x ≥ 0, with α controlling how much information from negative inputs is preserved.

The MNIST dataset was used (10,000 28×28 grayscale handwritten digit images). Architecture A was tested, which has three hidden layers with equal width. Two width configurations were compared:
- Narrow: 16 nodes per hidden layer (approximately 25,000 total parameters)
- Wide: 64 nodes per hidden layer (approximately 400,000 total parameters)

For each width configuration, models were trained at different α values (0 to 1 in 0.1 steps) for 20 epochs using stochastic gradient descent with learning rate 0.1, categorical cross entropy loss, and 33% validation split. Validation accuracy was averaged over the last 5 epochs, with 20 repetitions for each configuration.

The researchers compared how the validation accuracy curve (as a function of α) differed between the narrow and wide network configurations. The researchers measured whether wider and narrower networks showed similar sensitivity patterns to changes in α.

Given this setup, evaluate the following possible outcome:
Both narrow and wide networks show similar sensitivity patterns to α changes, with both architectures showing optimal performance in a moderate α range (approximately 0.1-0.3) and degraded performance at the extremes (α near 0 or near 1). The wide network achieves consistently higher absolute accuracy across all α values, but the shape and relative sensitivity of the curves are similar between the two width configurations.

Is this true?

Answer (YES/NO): NO